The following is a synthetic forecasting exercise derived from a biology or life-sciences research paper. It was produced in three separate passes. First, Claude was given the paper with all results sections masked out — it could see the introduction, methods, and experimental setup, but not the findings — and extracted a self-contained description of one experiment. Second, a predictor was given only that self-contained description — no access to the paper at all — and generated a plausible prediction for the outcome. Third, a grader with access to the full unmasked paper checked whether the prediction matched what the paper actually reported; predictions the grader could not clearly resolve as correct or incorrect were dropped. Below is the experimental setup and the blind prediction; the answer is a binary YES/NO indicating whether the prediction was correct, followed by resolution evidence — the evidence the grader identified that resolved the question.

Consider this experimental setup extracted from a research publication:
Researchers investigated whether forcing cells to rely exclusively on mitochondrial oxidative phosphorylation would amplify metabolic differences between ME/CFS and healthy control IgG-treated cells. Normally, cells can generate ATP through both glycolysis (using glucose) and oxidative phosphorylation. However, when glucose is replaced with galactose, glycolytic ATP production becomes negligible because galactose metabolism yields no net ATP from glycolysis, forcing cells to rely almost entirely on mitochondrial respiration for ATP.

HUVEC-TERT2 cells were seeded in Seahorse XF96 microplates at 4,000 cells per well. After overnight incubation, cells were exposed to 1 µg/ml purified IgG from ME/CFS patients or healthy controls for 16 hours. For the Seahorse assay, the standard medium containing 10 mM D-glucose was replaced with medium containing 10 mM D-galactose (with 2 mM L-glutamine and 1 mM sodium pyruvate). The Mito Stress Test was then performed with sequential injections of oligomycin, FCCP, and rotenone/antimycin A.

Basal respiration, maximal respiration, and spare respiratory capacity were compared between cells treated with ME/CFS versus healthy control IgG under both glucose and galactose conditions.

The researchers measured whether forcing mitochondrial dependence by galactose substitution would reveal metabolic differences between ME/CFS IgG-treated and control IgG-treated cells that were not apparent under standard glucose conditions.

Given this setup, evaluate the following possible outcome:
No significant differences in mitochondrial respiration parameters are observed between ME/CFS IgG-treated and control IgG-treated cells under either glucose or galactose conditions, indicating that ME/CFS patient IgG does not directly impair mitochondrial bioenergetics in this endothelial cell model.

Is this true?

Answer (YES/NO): NO